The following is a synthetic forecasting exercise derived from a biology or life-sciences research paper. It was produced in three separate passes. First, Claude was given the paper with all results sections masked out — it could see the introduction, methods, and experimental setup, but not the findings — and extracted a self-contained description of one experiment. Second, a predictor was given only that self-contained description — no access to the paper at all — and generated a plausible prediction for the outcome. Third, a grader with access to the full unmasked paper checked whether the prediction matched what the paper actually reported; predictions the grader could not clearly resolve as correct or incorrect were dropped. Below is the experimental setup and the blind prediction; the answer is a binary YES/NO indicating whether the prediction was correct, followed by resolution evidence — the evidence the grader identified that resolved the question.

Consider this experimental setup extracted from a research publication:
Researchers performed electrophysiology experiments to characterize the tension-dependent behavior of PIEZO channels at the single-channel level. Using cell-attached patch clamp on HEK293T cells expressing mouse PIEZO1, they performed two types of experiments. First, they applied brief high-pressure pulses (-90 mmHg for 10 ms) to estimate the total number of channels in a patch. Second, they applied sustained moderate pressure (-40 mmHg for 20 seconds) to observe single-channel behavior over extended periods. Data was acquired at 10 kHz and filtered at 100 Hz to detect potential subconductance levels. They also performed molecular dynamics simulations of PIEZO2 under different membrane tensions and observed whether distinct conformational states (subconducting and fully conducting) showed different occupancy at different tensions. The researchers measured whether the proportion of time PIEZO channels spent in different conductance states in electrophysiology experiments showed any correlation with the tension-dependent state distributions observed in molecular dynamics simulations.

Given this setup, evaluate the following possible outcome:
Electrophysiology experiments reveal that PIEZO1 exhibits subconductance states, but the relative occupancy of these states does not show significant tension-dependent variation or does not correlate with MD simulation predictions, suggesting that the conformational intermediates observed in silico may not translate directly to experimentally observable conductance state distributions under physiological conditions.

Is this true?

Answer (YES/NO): NO